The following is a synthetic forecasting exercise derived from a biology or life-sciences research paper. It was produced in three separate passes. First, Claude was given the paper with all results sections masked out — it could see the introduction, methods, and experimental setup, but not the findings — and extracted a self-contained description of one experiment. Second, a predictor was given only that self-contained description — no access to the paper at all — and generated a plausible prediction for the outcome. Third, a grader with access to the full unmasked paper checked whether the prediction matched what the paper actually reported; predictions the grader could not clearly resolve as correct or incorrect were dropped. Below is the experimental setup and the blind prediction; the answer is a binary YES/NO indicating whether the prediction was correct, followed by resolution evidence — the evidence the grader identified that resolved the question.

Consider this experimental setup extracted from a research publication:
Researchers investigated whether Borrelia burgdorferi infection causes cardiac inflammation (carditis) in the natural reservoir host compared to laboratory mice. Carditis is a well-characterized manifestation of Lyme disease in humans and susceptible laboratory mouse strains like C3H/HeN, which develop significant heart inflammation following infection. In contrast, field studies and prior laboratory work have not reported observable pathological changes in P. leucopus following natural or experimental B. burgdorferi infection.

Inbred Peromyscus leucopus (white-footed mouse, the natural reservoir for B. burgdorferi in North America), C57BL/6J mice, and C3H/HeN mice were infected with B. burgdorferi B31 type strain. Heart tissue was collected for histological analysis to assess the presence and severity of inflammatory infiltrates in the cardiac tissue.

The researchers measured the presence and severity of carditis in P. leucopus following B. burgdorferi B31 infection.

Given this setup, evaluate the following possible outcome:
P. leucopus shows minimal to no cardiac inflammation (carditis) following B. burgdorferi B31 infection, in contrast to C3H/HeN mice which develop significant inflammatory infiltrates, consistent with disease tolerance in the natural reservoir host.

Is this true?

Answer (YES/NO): NO